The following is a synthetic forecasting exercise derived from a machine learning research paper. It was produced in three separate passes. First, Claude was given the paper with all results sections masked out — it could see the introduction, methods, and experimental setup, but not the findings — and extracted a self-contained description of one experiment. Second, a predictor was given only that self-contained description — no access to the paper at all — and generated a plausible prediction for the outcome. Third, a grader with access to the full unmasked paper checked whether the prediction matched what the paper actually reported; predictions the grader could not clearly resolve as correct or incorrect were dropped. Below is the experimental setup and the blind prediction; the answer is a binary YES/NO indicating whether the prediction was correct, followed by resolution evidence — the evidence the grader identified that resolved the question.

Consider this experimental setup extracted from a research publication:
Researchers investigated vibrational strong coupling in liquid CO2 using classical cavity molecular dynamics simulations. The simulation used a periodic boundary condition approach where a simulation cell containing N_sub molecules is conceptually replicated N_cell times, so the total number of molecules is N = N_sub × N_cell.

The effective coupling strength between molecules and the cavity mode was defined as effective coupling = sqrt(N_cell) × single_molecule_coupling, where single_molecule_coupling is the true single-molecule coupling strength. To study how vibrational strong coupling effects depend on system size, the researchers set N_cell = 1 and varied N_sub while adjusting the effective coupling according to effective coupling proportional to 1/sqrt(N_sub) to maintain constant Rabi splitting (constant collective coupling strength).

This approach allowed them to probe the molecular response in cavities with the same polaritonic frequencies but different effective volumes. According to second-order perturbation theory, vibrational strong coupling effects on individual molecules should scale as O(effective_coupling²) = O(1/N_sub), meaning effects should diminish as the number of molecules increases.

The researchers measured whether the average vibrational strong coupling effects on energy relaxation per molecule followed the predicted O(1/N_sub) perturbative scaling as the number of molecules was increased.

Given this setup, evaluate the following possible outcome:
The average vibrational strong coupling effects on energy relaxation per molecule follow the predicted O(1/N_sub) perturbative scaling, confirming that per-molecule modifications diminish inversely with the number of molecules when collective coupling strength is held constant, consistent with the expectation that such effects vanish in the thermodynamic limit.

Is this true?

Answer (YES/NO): NO